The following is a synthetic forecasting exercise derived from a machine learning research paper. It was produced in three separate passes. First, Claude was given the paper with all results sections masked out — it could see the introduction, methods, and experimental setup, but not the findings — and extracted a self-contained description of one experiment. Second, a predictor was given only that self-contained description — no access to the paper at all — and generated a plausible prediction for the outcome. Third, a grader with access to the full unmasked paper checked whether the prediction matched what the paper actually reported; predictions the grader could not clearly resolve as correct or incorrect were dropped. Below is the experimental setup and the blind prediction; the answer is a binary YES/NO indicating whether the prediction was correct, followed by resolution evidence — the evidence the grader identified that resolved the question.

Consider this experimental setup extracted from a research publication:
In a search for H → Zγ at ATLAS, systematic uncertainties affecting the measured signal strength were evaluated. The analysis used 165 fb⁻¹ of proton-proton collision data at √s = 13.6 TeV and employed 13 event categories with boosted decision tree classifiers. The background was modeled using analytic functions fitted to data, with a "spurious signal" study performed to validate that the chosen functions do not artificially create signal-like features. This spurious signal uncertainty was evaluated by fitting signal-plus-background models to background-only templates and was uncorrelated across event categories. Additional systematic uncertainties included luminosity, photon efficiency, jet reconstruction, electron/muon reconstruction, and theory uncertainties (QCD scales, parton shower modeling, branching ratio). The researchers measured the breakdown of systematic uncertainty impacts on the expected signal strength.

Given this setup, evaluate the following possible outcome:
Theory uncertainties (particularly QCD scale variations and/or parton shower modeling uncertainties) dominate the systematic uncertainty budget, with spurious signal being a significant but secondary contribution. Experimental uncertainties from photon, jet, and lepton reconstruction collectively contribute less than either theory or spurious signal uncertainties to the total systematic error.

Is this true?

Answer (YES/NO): NO